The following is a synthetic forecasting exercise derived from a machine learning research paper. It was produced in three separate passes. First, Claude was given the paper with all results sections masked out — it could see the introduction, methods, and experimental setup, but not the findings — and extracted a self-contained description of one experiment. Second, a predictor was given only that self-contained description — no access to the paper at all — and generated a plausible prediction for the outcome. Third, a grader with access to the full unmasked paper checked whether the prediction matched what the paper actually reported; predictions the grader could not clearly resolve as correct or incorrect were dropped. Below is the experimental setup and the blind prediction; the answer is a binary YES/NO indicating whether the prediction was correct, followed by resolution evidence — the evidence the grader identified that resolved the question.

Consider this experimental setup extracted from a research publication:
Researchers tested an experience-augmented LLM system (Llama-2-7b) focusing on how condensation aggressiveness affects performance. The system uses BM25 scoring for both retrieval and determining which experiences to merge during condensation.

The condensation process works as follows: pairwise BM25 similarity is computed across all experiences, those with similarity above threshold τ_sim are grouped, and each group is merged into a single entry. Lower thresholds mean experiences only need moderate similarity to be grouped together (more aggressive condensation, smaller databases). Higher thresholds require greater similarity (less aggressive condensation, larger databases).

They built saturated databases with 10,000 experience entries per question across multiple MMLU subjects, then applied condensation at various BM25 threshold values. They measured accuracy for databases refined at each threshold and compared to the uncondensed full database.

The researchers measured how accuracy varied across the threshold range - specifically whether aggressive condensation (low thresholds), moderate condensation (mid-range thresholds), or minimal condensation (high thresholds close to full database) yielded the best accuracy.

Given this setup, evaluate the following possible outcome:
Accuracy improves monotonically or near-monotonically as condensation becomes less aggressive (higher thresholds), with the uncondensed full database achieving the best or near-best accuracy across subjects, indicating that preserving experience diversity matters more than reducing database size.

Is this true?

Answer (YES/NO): NO